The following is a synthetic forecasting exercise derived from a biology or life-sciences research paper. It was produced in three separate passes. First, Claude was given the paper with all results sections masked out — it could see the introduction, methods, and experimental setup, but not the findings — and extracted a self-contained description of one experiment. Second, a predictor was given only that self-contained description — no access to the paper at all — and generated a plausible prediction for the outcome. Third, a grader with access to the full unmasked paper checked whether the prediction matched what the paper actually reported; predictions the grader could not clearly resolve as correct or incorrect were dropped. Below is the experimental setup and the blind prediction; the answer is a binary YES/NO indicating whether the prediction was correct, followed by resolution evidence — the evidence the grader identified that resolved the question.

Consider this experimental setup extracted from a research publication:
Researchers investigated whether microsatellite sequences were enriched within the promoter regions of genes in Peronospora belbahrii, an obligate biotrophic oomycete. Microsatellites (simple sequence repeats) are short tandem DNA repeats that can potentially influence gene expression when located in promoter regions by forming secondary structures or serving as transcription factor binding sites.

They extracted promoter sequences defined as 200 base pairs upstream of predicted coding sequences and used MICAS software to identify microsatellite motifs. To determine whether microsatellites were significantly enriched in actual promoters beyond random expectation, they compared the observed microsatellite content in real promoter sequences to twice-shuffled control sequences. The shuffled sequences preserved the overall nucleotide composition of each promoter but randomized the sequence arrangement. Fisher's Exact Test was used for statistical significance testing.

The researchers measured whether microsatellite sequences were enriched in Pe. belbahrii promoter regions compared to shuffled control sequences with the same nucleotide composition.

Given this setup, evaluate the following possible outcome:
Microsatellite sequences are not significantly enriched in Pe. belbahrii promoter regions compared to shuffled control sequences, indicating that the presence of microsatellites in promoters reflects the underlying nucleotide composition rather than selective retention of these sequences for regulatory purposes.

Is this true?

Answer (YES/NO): NO